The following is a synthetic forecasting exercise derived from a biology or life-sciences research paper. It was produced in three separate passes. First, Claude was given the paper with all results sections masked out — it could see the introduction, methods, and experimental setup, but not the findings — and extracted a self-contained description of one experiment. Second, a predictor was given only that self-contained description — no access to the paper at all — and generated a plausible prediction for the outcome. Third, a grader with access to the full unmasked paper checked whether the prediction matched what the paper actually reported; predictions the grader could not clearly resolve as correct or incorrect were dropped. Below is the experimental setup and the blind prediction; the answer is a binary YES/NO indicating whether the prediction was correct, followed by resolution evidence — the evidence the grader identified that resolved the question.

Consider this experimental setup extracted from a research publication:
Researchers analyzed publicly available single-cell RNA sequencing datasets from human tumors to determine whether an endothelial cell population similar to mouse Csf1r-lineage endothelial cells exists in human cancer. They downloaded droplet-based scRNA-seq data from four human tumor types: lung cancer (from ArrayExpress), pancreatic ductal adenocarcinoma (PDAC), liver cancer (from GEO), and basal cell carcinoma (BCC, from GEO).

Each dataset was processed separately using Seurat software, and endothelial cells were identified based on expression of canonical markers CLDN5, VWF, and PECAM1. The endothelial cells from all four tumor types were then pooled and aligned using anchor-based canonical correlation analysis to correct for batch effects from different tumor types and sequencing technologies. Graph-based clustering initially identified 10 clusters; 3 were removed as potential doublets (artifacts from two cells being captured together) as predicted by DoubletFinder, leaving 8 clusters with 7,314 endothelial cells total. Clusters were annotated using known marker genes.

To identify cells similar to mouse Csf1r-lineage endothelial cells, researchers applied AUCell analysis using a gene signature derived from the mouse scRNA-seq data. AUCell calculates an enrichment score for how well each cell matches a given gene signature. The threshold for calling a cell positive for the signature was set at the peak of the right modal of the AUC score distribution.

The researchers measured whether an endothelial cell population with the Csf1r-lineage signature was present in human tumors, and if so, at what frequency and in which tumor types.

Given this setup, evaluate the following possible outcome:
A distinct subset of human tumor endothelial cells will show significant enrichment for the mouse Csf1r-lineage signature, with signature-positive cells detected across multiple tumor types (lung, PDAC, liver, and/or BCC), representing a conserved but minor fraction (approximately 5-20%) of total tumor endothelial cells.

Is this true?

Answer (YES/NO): YES